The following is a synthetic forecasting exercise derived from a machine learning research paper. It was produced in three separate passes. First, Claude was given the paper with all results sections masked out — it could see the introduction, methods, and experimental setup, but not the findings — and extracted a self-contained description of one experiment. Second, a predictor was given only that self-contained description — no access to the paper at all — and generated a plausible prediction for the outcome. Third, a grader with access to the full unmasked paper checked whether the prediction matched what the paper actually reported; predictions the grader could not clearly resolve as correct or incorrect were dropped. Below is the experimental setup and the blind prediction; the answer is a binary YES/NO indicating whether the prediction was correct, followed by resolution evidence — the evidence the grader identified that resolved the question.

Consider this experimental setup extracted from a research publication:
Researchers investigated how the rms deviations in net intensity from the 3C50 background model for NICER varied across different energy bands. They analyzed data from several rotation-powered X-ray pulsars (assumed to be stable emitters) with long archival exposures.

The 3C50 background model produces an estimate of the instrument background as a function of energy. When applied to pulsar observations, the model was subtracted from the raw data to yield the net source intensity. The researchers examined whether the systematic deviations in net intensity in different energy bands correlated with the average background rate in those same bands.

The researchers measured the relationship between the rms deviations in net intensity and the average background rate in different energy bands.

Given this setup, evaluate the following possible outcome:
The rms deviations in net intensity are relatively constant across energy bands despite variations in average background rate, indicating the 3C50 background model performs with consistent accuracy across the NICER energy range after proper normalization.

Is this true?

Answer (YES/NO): NO